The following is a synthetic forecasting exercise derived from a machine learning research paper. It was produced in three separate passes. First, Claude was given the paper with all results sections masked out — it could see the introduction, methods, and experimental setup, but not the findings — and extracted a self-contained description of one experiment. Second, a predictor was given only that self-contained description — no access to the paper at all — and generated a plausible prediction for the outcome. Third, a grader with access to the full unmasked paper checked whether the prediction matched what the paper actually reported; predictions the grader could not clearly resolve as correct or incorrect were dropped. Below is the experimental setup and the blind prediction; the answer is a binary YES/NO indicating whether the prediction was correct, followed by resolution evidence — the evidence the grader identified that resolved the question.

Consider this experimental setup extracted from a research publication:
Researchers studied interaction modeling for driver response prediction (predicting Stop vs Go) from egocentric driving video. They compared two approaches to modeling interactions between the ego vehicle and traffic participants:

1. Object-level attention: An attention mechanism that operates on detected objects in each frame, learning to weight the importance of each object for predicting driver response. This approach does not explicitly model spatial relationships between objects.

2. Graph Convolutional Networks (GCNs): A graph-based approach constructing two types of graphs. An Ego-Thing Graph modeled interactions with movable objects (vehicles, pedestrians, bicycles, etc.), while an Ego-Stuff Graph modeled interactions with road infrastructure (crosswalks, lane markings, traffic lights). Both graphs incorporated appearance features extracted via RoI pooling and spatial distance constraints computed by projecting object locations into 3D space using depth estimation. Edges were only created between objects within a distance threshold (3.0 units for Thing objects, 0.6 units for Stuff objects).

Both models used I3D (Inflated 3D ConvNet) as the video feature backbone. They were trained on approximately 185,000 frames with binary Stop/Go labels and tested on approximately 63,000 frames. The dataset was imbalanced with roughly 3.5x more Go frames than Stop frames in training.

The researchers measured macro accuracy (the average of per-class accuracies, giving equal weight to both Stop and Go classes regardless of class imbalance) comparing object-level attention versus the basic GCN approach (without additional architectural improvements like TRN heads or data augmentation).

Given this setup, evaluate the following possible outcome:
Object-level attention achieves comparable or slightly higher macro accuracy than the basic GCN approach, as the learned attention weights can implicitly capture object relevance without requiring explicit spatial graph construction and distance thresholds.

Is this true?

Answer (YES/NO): YES